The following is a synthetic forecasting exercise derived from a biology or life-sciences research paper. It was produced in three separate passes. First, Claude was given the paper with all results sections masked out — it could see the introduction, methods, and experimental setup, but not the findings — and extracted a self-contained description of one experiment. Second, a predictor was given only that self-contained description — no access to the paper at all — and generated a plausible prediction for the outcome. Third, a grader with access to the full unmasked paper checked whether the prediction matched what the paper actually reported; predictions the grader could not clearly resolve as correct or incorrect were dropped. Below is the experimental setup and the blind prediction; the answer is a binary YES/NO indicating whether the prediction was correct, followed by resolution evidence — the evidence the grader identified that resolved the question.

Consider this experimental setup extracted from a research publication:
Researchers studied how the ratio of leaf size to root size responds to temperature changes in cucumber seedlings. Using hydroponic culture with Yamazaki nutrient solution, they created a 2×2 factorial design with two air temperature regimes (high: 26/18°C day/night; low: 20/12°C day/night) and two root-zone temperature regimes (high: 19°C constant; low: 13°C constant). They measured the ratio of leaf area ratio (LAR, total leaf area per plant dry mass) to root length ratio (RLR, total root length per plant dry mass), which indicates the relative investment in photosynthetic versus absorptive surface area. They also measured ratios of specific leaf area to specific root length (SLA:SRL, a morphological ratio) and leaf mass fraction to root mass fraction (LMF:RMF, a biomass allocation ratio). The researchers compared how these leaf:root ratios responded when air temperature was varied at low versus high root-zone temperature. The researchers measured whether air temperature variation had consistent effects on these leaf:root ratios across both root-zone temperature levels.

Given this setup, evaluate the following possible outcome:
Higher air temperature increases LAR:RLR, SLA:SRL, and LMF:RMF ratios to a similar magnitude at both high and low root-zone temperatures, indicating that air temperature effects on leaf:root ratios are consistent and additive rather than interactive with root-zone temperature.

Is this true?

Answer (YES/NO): NO